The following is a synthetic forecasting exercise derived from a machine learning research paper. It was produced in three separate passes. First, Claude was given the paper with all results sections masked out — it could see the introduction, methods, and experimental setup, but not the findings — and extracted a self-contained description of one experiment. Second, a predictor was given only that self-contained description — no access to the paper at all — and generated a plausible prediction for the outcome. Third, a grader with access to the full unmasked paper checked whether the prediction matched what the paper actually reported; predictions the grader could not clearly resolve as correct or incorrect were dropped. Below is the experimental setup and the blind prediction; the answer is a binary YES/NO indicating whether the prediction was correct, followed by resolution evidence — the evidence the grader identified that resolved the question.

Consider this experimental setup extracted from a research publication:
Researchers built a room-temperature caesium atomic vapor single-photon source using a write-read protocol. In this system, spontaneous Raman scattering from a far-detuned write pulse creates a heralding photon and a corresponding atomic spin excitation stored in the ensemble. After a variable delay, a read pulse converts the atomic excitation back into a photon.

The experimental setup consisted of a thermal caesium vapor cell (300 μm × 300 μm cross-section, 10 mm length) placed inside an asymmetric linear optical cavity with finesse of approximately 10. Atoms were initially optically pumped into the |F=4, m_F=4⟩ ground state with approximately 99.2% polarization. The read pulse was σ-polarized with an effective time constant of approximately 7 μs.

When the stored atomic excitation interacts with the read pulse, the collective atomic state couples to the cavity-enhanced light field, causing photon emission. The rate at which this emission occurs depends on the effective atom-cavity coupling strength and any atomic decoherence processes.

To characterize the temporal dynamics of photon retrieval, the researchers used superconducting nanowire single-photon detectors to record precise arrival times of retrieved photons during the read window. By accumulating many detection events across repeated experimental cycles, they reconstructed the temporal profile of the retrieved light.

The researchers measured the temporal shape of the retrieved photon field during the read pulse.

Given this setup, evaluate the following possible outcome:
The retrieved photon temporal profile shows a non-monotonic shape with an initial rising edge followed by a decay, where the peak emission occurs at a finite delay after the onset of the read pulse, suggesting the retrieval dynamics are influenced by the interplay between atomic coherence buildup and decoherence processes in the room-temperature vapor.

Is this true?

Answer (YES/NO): NO